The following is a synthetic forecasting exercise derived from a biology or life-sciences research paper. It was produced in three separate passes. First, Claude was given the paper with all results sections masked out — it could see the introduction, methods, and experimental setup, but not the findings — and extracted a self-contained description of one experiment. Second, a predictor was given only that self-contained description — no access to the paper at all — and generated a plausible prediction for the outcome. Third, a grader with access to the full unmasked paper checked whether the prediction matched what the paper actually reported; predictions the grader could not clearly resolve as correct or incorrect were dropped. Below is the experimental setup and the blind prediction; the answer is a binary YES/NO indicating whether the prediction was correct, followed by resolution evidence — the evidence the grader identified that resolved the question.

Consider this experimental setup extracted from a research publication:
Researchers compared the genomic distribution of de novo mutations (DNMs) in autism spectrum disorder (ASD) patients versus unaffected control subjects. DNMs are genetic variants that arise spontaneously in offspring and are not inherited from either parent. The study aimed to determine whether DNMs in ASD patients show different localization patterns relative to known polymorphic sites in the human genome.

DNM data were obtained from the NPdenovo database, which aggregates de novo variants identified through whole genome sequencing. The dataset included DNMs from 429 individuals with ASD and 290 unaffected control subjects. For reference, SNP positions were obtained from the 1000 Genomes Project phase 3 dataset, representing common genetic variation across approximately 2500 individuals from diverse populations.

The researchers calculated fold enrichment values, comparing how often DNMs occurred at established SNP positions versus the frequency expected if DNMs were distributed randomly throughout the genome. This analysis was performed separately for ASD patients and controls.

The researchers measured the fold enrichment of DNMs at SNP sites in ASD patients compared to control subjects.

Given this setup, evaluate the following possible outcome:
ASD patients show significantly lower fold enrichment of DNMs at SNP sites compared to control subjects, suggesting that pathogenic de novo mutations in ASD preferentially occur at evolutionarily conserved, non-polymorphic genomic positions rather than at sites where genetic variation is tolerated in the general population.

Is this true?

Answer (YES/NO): YES